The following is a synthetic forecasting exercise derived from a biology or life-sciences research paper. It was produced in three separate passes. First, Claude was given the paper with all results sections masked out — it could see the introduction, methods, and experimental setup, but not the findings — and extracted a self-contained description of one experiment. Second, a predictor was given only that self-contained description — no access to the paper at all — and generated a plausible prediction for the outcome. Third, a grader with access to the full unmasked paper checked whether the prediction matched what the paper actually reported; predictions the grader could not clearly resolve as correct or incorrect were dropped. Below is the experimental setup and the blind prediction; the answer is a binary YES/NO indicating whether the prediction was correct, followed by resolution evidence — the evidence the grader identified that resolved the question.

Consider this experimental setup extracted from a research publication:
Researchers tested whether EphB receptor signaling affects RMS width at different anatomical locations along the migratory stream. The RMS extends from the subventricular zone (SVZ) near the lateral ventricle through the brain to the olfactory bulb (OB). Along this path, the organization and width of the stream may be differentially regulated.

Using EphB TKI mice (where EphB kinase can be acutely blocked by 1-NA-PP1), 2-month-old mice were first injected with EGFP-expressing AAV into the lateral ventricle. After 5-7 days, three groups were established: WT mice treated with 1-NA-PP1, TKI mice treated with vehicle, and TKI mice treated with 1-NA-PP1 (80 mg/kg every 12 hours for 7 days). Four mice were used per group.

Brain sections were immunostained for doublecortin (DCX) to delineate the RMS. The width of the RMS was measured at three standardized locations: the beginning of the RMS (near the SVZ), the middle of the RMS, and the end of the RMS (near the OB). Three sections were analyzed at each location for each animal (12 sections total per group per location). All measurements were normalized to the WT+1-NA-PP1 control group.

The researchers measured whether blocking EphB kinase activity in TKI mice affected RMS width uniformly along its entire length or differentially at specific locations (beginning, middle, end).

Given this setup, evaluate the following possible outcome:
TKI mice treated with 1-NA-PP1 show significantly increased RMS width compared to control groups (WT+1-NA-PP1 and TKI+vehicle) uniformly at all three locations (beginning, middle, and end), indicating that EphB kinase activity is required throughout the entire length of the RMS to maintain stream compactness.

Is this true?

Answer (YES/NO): NO